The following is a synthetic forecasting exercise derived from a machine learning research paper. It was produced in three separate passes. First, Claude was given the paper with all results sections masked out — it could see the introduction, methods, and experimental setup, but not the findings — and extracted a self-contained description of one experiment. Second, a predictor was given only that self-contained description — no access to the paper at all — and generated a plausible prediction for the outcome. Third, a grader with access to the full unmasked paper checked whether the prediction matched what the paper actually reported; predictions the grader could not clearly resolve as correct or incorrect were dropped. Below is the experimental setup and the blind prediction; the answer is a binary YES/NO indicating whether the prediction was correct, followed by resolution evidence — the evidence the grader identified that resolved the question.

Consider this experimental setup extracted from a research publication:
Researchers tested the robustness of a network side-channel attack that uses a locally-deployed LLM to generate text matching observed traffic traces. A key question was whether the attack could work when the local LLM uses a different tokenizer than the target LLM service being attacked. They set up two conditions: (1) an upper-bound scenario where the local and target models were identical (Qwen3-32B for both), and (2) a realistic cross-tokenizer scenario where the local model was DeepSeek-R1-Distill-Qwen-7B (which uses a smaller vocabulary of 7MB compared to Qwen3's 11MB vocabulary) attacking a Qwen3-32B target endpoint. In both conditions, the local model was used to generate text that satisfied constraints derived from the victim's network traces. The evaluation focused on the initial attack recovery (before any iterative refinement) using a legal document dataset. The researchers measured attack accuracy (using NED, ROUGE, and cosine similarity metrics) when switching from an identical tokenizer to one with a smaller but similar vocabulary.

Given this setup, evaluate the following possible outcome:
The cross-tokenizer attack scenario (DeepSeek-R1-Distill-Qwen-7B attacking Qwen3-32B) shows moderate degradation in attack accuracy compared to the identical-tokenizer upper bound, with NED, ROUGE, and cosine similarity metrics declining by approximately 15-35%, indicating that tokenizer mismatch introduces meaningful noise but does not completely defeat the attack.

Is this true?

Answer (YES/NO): NO